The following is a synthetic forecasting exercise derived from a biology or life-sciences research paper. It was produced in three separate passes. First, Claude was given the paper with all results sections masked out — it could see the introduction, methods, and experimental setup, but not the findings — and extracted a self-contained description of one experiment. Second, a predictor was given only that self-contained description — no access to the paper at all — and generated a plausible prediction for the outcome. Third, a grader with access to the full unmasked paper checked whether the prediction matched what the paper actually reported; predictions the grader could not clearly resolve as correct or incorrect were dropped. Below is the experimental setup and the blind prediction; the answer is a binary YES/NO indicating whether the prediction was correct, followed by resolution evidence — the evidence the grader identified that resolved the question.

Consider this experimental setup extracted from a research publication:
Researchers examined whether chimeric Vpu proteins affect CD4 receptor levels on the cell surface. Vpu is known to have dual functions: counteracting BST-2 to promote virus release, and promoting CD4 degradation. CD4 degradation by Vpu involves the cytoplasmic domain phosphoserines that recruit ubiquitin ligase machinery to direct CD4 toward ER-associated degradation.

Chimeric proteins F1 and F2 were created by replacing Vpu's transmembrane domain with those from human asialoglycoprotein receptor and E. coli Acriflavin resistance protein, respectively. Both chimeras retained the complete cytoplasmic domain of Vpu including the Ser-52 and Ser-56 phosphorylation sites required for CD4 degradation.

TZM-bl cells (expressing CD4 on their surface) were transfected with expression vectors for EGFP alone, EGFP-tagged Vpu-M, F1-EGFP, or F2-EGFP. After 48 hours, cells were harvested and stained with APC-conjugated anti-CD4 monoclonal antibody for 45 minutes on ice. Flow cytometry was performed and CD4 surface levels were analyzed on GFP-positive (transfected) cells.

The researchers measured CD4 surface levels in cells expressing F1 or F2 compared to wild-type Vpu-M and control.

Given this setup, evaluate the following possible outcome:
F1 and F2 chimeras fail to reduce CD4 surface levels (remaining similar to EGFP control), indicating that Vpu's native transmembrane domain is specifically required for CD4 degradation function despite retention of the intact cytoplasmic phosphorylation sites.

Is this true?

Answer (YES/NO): NO